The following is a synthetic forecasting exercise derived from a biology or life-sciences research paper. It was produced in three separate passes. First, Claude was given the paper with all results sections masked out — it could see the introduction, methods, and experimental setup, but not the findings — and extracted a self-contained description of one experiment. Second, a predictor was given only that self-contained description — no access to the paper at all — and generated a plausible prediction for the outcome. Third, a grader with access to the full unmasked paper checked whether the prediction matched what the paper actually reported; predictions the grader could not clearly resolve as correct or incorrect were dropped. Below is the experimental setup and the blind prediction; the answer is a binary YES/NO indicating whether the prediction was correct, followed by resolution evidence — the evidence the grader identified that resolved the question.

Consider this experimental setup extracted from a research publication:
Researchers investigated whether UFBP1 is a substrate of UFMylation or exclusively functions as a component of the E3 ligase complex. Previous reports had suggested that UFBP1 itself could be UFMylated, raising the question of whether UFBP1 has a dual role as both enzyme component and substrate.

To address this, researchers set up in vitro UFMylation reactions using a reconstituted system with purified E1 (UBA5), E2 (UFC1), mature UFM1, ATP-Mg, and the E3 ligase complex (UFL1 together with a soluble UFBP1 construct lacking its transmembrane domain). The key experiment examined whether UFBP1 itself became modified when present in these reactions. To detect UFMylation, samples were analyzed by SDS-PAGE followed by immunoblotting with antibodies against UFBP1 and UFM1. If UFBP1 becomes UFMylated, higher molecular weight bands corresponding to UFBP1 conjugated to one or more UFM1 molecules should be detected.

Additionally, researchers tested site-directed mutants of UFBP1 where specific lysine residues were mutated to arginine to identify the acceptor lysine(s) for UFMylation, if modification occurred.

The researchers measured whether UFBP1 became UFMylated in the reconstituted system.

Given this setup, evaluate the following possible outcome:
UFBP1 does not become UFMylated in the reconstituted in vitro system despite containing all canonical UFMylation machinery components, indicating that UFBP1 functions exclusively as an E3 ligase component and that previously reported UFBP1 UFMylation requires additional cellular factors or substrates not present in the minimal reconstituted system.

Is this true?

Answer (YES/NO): NO